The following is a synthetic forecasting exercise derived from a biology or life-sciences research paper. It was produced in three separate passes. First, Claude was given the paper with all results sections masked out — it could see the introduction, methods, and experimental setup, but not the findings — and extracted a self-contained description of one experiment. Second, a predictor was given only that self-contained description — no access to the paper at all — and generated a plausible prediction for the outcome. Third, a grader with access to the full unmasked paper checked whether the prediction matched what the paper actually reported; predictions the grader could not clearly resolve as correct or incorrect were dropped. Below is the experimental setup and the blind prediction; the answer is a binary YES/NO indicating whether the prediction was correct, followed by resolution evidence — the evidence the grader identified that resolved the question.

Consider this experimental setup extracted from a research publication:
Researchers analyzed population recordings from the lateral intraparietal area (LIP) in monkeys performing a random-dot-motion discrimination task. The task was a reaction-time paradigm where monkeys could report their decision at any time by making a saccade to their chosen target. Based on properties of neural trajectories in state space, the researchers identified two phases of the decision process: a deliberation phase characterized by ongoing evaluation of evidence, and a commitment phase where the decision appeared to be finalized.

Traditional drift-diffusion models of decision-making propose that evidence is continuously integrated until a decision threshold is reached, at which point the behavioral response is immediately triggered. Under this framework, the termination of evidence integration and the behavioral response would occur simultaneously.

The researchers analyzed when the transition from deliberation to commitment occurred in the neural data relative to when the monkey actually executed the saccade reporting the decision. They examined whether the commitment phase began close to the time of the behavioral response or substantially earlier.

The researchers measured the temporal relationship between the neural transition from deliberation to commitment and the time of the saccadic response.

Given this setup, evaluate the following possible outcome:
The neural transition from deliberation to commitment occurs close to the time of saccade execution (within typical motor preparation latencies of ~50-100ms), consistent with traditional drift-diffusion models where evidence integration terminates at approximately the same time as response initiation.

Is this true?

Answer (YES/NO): NO